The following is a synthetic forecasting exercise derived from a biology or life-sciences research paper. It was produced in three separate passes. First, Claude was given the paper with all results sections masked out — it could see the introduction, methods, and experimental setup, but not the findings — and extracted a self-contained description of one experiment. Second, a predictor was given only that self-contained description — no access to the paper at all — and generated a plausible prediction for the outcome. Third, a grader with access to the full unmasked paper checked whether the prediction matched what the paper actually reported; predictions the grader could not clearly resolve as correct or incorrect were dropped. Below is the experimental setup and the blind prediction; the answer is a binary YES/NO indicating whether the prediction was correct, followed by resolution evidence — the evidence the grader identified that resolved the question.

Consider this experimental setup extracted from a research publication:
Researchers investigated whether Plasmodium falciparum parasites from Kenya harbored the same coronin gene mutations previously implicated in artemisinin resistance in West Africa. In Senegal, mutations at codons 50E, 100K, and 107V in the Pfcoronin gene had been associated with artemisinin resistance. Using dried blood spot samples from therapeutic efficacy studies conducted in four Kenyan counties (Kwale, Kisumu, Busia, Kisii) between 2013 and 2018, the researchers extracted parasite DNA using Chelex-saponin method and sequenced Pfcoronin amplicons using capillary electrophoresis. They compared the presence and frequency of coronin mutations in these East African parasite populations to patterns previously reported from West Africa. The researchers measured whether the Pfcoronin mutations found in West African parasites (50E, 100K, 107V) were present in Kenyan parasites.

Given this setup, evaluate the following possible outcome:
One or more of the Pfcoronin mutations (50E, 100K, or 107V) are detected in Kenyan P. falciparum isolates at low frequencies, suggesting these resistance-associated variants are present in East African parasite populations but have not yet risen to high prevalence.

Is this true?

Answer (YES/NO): NO